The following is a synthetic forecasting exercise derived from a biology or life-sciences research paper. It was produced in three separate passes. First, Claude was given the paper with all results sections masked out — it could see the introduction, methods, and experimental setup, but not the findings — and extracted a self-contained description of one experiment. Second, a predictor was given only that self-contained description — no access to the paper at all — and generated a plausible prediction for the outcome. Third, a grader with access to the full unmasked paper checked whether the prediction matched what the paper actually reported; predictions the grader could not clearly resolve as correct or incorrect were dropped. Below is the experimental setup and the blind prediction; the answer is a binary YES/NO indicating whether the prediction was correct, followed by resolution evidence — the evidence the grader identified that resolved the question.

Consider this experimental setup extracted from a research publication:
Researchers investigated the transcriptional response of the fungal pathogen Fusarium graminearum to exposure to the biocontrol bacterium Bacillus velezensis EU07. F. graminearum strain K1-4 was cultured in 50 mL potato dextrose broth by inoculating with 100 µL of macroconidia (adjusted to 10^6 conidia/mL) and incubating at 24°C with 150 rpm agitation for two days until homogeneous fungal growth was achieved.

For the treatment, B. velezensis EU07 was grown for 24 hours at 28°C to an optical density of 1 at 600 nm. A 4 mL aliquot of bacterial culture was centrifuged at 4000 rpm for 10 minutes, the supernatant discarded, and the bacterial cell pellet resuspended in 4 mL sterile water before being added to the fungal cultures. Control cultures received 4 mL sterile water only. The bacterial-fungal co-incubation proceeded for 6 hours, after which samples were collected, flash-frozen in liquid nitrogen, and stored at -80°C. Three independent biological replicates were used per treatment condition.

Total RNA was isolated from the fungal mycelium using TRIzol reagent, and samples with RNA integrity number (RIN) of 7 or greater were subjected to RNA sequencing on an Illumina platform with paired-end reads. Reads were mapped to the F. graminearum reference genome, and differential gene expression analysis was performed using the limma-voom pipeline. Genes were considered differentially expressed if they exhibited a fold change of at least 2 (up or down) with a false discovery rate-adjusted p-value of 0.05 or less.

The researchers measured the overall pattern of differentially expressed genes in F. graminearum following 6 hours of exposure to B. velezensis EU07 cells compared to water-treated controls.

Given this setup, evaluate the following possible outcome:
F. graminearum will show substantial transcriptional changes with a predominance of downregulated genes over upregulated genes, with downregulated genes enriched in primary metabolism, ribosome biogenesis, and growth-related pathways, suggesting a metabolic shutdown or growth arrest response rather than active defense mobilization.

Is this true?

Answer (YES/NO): NO